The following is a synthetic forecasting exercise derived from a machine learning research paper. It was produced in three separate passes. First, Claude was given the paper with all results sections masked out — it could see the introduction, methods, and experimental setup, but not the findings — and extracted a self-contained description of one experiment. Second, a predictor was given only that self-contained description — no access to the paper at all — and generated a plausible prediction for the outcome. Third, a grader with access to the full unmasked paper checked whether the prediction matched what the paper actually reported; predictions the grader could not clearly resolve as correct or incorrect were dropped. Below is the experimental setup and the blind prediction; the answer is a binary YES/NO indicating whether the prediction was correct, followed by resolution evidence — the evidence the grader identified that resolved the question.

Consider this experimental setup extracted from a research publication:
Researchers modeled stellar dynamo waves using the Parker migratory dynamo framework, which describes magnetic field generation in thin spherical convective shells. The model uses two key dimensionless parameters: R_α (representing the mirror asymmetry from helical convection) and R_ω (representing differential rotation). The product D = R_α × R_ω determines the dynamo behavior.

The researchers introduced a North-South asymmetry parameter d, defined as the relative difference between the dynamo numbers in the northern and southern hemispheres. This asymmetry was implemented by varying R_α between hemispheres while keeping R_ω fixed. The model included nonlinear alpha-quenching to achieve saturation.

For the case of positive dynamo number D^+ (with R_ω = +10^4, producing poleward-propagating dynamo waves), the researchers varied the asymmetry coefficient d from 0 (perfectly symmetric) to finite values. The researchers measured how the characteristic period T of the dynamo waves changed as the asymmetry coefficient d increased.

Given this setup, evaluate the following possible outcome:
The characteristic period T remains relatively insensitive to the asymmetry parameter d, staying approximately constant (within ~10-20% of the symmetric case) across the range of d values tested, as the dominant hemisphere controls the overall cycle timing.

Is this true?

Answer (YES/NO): NO